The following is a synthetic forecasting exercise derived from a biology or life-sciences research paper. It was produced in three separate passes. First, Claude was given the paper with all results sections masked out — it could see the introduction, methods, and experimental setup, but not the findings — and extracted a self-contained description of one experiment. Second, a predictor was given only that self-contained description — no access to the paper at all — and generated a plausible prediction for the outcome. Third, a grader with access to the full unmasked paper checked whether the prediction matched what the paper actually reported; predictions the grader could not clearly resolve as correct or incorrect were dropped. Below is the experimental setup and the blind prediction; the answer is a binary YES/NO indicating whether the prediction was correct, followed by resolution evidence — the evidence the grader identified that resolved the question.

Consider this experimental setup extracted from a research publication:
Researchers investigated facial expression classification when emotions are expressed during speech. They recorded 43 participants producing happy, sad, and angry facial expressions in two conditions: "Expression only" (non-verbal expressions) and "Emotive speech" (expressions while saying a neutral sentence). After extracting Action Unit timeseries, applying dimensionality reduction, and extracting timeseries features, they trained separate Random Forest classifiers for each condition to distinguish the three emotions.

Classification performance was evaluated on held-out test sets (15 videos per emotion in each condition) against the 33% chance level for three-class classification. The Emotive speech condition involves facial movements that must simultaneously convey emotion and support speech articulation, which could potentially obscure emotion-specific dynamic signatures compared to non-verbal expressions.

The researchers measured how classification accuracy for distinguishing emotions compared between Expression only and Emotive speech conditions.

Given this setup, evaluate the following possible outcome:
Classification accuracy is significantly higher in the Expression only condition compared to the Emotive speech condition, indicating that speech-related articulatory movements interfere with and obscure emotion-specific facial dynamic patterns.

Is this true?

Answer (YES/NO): YES